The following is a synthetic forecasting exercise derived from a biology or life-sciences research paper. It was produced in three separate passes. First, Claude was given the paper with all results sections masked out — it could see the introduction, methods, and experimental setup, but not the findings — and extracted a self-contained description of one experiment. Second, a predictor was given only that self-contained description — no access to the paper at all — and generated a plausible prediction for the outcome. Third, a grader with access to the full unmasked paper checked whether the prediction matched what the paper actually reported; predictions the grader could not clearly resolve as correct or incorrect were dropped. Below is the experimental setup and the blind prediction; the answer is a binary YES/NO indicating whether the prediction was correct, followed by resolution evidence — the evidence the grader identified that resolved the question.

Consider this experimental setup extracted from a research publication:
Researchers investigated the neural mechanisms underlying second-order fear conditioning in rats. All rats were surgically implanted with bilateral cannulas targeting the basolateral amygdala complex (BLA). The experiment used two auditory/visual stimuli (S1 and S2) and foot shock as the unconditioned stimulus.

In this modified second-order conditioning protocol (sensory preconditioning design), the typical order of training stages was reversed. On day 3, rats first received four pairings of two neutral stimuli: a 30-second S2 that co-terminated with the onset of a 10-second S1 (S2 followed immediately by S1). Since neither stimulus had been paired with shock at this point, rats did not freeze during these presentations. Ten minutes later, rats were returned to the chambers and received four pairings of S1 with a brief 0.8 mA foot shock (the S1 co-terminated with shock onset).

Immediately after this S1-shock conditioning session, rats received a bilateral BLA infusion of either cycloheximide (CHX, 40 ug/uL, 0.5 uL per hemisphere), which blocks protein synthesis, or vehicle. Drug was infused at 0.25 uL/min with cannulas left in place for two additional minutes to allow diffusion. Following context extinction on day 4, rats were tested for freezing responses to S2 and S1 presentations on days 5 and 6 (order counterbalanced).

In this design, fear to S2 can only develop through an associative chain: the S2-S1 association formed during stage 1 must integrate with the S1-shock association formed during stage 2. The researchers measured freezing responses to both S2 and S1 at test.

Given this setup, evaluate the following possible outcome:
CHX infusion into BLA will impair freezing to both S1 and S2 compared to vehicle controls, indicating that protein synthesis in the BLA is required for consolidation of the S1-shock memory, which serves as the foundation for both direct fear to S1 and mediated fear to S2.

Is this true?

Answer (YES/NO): YES